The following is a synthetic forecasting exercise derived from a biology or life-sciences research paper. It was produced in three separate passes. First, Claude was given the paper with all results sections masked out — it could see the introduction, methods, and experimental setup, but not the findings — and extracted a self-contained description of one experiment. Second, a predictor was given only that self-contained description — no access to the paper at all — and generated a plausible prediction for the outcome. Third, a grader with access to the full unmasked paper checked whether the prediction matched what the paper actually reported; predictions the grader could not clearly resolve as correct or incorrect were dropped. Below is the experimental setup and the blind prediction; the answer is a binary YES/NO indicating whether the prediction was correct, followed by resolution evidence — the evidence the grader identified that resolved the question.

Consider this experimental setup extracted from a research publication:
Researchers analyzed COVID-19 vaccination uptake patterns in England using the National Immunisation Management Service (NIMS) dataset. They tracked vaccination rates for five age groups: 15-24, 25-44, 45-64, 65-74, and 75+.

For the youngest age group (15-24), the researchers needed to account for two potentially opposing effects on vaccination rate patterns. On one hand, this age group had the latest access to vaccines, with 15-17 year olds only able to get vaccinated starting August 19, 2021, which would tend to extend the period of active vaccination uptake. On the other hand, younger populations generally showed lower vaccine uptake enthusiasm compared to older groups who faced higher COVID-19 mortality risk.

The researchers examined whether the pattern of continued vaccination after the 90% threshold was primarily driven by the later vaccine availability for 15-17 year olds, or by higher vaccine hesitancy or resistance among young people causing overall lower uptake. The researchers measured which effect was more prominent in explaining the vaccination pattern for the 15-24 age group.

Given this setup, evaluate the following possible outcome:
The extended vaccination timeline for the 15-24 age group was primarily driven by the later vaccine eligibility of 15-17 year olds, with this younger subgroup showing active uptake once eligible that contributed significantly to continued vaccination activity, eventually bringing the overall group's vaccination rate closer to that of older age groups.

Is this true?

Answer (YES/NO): NO